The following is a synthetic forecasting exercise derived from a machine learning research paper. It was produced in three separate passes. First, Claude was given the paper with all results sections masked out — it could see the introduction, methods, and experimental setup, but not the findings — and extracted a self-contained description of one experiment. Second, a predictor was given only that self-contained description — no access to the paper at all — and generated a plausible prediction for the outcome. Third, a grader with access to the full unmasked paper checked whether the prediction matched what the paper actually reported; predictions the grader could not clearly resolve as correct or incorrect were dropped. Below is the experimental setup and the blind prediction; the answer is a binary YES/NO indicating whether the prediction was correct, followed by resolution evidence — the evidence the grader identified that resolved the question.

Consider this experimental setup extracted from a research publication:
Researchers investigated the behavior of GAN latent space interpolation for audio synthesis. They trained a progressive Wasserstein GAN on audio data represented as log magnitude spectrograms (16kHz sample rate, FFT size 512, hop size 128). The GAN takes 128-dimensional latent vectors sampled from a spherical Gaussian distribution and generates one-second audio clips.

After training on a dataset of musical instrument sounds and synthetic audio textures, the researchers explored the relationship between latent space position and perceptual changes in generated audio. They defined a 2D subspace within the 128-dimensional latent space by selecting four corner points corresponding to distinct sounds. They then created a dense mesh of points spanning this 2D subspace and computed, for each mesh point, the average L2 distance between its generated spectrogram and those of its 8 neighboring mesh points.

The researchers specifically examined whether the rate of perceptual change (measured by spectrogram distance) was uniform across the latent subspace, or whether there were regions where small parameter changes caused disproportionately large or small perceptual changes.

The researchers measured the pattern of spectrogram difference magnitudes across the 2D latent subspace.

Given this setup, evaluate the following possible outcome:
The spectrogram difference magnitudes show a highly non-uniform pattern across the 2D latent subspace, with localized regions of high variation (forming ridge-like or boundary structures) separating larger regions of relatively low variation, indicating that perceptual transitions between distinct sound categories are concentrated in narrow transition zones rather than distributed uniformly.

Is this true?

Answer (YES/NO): YES